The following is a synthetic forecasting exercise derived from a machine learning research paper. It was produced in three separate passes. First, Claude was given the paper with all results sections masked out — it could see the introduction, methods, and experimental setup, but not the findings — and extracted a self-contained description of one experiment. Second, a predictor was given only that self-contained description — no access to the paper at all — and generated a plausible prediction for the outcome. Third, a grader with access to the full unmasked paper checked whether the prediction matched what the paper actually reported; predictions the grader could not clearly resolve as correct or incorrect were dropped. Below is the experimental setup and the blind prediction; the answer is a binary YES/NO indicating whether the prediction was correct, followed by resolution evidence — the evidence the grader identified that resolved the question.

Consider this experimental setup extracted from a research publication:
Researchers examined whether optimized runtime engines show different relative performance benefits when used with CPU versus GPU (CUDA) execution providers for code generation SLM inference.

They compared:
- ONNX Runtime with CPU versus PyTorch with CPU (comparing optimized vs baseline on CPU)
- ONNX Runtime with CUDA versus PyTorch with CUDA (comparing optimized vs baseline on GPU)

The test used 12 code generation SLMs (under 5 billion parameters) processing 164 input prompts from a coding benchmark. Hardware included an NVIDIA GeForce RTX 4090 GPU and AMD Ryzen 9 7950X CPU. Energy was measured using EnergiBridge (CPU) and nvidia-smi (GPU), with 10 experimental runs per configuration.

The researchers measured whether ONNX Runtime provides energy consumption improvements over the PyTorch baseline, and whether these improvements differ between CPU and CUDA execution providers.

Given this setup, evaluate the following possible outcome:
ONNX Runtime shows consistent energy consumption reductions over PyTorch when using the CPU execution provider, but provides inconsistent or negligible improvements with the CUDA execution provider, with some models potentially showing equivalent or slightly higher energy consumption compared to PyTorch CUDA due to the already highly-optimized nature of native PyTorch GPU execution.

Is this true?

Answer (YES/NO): NO